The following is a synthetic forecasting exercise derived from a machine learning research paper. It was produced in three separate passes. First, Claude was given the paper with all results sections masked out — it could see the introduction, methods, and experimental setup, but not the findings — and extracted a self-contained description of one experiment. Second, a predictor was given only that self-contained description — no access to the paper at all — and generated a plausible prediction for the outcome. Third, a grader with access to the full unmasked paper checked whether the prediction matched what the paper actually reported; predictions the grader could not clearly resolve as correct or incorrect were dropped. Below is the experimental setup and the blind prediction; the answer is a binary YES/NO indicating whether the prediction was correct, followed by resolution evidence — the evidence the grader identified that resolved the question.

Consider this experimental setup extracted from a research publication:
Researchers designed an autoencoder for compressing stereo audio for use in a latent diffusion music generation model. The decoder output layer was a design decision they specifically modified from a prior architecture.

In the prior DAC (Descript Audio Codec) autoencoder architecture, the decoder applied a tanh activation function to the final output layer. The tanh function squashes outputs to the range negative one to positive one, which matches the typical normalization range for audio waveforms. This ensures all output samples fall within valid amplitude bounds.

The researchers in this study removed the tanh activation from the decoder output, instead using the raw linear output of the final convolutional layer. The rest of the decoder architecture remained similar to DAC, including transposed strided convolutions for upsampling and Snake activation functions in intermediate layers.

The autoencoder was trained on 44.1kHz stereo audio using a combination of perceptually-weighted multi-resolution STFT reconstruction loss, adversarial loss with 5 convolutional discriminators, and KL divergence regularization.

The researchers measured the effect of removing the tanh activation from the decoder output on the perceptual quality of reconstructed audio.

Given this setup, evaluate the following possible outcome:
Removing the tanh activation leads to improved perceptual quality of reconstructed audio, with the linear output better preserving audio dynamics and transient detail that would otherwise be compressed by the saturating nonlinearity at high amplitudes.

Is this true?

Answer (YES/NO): NO